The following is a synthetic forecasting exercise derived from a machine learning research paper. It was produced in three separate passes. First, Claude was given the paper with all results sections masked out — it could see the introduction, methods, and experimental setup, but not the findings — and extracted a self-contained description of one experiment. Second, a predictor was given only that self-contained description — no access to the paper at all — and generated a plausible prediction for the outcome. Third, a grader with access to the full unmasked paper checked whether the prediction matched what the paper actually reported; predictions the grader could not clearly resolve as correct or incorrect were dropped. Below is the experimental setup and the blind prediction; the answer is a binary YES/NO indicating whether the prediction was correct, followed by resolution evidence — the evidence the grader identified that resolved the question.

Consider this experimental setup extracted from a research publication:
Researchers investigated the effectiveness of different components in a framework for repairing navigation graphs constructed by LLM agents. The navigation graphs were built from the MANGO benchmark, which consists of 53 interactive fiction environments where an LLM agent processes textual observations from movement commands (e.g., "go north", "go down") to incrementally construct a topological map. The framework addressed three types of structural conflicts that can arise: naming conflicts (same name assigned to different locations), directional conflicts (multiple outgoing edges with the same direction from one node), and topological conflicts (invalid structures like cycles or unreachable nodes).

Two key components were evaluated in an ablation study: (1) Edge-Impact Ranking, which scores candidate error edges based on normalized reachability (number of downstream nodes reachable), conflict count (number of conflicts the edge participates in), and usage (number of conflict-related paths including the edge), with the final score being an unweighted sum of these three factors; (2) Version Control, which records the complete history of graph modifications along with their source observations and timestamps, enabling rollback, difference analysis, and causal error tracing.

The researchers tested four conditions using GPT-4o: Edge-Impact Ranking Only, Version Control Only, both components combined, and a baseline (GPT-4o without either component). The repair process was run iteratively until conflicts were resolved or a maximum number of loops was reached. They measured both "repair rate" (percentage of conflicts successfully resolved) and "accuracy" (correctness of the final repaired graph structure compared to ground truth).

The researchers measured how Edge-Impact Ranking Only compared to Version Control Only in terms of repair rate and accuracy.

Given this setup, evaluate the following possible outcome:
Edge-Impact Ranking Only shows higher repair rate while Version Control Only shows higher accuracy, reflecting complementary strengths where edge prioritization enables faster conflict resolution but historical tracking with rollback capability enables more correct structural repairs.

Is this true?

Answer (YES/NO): YES